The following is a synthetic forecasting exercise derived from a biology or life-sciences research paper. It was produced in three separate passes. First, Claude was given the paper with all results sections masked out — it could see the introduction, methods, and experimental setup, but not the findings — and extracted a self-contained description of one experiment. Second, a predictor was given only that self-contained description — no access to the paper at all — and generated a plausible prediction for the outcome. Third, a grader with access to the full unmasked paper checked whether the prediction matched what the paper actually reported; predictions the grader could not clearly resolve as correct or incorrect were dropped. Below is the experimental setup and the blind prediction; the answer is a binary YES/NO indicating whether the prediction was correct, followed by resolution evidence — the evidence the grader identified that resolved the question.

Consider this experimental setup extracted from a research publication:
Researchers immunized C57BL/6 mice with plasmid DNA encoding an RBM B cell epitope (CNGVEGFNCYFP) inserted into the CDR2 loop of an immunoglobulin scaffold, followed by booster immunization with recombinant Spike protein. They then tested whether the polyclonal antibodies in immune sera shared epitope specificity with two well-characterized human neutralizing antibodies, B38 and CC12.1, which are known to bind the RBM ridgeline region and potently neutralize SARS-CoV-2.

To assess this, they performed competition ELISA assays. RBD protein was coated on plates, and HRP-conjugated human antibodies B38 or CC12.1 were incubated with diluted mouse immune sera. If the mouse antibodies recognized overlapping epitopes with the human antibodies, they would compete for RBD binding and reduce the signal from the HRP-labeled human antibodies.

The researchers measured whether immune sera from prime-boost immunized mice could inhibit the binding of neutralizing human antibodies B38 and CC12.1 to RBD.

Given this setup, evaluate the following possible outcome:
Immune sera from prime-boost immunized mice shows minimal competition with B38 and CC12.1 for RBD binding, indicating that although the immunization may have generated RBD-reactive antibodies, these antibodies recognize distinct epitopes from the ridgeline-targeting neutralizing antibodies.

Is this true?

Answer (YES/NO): NO